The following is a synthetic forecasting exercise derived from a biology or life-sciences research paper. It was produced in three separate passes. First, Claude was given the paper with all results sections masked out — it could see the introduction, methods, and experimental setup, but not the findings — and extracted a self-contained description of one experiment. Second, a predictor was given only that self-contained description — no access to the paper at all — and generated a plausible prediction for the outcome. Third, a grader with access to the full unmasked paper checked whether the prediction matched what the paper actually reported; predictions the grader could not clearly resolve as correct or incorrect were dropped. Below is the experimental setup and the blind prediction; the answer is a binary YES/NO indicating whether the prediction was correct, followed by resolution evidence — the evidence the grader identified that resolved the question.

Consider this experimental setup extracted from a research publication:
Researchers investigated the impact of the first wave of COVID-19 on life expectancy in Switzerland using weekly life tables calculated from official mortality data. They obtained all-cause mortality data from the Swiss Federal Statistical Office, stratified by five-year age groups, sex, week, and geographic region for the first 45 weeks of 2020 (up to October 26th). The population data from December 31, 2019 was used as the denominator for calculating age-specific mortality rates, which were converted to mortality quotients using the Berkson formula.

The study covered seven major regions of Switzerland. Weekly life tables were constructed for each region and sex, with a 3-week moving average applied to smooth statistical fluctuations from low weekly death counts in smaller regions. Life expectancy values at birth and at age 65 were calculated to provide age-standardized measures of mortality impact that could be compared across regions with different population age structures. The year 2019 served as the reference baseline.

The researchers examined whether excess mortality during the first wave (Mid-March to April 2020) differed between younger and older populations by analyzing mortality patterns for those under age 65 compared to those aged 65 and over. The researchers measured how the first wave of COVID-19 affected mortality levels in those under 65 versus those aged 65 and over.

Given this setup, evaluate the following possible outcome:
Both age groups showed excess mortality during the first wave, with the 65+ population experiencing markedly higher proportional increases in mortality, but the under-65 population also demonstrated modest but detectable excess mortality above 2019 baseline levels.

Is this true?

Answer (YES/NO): NO